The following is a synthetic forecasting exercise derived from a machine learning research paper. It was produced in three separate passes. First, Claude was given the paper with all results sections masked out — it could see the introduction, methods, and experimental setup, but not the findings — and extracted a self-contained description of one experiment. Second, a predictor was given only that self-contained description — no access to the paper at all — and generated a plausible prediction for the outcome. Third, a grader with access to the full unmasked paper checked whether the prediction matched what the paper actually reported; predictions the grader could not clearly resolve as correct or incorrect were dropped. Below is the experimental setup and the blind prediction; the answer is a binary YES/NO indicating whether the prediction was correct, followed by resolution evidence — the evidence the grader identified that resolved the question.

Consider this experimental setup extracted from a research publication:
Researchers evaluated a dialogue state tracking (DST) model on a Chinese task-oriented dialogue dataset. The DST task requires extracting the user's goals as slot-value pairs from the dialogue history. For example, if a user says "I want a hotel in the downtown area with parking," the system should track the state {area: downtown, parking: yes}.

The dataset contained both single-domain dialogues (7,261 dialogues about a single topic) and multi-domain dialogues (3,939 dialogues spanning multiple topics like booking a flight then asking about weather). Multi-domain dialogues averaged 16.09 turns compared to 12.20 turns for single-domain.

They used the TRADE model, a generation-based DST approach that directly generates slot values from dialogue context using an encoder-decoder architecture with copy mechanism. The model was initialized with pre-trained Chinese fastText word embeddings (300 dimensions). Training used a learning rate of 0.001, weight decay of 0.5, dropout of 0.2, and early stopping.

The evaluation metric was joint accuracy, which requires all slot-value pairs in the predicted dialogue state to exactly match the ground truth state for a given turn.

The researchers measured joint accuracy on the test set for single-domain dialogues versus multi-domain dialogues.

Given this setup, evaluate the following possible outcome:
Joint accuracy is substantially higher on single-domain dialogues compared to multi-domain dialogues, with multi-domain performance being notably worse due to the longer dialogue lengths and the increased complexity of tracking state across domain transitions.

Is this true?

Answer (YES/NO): YES